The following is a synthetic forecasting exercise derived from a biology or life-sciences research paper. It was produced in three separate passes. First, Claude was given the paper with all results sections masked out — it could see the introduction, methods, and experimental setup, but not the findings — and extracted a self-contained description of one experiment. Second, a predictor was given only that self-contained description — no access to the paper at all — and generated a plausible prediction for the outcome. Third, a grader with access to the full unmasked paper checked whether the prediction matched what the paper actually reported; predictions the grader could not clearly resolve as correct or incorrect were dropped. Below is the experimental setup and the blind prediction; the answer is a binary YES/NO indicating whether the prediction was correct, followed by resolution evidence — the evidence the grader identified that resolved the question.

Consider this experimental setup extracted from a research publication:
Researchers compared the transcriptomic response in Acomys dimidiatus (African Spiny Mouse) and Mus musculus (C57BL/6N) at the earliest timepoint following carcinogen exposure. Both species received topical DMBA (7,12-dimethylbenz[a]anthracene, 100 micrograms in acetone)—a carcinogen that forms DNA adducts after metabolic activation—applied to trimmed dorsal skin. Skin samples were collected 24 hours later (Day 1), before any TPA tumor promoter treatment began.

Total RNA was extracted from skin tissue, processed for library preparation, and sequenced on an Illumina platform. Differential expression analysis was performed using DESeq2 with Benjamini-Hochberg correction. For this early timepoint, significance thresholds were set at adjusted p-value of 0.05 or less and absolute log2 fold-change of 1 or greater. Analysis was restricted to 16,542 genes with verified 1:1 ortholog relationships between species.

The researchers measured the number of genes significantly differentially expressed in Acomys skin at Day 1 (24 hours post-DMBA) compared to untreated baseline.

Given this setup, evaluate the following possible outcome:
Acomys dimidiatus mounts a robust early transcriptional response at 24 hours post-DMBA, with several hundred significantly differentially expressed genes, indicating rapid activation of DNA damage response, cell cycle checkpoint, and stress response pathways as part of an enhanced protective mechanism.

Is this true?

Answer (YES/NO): NO